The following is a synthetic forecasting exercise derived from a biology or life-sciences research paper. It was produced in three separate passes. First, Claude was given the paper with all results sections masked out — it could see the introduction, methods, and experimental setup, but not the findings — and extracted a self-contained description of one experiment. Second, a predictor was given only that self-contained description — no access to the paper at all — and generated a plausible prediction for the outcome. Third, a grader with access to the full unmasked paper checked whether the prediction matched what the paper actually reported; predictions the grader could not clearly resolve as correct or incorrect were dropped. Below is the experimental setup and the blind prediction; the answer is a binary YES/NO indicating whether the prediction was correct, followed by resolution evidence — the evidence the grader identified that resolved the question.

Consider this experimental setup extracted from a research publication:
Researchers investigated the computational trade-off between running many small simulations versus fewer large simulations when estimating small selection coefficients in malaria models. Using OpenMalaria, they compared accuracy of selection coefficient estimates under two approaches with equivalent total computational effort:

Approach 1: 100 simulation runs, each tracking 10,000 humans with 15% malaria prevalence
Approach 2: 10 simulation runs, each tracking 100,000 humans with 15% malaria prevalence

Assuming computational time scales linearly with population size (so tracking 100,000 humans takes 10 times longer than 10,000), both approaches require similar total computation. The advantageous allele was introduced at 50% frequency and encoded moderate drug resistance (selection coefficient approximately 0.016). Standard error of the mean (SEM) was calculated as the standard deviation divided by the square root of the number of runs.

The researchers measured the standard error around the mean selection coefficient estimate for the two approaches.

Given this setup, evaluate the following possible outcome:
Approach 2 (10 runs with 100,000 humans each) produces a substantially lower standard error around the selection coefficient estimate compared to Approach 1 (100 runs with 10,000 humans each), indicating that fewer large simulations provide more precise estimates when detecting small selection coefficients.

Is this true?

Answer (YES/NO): YES